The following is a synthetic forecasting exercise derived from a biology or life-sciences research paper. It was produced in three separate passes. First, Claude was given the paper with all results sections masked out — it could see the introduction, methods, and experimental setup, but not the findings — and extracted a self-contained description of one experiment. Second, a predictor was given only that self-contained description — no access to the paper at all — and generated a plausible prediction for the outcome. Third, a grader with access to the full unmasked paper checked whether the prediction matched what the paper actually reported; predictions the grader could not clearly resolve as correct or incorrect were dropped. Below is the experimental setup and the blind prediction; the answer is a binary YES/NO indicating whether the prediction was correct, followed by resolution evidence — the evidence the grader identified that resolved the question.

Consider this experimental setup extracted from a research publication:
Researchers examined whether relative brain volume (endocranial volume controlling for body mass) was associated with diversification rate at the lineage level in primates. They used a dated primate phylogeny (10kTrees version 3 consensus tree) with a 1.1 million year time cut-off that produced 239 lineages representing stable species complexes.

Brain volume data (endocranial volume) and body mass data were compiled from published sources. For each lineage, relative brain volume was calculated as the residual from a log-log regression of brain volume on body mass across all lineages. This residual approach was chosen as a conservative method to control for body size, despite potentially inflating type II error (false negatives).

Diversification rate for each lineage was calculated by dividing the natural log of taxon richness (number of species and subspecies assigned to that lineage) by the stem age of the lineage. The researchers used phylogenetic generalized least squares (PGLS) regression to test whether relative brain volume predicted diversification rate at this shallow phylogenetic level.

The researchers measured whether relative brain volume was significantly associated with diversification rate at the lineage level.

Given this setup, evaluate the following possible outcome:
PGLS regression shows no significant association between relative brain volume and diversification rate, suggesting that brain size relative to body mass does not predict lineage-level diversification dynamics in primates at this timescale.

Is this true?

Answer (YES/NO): YES